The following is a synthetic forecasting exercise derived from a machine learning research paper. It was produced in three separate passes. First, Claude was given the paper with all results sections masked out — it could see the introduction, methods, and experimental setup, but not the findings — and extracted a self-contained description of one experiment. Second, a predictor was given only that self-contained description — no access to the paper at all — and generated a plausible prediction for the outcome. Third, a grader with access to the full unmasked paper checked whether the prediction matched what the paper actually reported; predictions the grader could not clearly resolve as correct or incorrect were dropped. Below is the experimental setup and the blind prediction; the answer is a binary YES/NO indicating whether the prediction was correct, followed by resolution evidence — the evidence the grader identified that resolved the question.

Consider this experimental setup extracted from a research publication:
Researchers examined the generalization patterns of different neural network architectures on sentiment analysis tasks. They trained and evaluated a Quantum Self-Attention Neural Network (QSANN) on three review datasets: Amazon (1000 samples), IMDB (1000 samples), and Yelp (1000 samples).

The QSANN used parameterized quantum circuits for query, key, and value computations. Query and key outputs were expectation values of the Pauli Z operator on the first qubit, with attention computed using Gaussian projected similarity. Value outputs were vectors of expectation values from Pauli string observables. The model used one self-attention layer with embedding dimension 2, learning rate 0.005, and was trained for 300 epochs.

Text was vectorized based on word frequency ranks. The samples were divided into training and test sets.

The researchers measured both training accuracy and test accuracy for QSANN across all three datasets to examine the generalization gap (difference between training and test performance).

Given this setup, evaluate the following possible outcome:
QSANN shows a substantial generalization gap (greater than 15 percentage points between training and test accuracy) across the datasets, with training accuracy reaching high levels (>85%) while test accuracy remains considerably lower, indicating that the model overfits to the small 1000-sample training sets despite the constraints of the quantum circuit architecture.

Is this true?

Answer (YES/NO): YES